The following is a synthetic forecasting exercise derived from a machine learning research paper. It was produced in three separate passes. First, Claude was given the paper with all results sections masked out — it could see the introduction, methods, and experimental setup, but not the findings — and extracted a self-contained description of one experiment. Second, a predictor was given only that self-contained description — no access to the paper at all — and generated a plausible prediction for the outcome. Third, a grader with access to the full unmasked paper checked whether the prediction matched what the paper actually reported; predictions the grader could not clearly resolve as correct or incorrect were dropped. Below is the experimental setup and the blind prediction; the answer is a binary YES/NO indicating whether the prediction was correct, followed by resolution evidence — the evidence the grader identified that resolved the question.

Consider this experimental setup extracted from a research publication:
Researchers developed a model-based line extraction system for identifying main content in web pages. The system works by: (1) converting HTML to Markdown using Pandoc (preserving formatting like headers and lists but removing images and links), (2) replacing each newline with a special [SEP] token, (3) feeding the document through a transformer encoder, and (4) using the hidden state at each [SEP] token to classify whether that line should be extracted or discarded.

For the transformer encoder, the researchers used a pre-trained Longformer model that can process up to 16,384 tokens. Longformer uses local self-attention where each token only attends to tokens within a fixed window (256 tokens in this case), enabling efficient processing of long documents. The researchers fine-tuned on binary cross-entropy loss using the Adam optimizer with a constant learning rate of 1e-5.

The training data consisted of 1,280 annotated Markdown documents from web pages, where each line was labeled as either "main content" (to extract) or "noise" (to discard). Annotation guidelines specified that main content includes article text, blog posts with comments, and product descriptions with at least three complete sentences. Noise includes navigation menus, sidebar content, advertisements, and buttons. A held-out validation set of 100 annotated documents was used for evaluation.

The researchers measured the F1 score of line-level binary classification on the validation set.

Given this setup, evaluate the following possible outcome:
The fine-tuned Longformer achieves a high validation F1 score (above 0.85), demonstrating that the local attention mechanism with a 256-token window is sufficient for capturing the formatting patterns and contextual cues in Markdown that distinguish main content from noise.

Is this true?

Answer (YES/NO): YES